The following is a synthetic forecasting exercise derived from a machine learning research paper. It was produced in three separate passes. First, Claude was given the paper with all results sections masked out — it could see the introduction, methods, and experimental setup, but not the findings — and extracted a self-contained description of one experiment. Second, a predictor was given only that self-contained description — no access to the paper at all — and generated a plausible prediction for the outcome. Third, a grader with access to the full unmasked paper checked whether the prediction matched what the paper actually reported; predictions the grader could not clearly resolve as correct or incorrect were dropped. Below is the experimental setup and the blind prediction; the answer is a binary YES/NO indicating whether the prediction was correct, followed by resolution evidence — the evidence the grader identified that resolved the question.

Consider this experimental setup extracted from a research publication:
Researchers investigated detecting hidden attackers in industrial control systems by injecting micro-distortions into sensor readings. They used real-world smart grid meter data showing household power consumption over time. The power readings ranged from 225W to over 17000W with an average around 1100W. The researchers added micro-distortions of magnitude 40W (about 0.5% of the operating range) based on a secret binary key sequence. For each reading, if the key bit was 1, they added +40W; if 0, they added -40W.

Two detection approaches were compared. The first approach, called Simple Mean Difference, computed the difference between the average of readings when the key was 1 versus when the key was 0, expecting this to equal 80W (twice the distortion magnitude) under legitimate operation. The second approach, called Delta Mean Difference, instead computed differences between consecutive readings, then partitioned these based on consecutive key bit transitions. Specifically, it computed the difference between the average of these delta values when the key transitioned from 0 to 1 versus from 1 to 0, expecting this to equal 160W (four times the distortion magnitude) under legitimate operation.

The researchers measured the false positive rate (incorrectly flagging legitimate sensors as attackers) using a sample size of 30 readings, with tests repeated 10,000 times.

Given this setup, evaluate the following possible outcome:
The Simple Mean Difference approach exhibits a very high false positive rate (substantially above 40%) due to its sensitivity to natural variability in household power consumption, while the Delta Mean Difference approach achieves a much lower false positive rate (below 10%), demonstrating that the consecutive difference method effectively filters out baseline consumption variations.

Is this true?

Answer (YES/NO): NO